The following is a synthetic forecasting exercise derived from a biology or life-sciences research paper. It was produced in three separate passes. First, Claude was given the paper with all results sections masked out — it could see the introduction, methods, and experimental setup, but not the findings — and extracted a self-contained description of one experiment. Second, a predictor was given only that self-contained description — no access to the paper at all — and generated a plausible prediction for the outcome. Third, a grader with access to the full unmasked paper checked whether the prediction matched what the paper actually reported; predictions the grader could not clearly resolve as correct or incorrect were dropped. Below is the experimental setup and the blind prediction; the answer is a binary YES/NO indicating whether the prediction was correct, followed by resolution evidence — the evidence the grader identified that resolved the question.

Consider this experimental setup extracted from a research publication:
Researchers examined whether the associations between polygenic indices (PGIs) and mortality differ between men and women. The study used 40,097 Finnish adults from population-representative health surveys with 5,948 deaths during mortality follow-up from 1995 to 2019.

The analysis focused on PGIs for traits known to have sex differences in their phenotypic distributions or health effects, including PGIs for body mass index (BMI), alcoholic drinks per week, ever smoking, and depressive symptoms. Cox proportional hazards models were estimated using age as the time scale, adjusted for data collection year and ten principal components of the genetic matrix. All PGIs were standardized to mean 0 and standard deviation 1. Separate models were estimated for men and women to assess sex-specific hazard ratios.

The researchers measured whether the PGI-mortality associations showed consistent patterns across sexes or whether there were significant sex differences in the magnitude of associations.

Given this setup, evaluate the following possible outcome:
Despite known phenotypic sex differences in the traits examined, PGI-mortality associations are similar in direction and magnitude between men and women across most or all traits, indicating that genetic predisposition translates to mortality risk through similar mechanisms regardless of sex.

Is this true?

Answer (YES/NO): NO